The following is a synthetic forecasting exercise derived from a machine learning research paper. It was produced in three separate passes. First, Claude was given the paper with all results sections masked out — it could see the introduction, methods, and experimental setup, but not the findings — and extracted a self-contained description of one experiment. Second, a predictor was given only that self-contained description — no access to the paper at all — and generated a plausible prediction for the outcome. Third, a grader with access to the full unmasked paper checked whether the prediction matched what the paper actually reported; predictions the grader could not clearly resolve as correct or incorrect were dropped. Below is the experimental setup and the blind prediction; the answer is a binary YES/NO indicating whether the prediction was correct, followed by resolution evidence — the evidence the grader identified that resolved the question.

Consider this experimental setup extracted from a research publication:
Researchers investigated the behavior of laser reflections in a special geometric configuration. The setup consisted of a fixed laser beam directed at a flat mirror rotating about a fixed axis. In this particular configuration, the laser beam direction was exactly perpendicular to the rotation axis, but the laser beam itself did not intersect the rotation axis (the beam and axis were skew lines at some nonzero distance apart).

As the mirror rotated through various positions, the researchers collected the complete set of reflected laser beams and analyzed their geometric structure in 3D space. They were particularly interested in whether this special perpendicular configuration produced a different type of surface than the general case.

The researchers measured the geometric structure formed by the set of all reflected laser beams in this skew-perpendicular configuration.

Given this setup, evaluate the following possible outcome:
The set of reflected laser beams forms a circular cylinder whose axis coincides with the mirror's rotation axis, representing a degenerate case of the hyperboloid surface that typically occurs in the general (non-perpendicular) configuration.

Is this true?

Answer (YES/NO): NO